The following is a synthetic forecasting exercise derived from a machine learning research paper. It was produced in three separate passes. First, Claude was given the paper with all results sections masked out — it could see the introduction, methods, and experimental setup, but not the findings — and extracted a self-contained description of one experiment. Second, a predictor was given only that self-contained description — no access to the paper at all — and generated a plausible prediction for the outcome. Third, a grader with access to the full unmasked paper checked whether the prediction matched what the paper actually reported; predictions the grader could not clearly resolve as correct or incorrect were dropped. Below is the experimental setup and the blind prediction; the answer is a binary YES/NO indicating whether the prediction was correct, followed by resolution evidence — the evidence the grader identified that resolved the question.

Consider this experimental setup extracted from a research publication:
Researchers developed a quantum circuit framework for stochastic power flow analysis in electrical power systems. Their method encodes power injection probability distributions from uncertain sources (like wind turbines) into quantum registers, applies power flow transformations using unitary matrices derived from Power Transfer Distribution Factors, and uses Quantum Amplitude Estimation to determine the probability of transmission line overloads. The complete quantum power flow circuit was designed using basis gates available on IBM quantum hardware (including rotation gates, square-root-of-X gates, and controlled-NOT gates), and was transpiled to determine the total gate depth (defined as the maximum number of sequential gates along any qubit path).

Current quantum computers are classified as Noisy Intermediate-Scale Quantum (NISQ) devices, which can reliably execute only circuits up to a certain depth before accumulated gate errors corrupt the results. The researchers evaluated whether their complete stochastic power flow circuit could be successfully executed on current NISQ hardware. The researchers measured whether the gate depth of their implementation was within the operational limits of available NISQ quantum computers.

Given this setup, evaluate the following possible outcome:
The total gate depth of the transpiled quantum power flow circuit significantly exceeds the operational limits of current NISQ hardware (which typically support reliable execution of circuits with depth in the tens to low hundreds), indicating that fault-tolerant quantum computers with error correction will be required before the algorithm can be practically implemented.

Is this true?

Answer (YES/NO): NO